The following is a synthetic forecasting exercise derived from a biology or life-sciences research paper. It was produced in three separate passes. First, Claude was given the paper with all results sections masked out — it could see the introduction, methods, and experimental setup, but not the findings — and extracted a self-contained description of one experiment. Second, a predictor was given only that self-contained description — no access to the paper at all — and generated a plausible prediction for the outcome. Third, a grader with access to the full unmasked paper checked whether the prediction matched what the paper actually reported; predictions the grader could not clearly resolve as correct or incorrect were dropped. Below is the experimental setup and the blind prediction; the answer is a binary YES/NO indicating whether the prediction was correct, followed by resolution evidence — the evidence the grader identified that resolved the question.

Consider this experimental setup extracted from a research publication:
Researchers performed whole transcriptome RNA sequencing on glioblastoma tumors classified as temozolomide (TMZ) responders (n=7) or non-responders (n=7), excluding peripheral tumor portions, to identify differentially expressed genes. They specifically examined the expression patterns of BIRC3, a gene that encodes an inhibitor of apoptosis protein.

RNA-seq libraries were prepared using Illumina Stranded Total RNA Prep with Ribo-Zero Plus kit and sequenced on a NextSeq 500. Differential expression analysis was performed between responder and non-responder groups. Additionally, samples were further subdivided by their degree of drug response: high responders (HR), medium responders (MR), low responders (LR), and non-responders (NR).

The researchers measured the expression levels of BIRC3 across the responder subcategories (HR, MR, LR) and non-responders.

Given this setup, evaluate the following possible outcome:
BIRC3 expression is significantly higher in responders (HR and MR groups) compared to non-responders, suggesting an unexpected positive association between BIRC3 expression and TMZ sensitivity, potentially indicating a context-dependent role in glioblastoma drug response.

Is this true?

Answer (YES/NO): NO